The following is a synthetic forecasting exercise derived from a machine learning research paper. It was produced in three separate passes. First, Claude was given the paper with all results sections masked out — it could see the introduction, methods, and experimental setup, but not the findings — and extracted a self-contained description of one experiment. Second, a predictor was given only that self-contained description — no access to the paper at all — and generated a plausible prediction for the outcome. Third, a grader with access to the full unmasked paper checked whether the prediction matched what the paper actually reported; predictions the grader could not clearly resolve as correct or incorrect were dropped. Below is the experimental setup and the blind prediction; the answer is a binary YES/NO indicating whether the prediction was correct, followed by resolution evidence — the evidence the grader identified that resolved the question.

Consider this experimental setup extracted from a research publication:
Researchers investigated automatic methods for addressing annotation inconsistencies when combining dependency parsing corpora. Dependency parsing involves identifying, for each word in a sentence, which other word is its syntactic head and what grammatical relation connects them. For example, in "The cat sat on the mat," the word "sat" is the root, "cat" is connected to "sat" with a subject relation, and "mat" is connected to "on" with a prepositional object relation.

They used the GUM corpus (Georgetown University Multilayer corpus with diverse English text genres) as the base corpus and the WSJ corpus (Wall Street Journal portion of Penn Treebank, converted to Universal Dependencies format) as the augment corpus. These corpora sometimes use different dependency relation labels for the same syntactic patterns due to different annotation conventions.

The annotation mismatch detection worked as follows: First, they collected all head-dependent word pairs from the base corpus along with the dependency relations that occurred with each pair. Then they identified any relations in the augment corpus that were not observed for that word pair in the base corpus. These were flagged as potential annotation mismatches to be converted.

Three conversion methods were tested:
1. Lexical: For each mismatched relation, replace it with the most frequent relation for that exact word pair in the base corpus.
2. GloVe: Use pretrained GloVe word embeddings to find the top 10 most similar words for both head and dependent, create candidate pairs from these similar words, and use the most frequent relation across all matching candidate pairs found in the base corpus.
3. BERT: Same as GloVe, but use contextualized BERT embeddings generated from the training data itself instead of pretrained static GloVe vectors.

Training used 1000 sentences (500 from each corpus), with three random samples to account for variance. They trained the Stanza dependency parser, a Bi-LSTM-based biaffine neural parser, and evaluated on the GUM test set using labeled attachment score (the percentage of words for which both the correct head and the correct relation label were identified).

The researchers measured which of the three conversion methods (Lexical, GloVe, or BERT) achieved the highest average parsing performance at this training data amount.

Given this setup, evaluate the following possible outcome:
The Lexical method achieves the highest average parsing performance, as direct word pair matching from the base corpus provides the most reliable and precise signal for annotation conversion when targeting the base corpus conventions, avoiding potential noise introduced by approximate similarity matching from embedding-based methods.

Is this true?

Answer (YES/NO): NO